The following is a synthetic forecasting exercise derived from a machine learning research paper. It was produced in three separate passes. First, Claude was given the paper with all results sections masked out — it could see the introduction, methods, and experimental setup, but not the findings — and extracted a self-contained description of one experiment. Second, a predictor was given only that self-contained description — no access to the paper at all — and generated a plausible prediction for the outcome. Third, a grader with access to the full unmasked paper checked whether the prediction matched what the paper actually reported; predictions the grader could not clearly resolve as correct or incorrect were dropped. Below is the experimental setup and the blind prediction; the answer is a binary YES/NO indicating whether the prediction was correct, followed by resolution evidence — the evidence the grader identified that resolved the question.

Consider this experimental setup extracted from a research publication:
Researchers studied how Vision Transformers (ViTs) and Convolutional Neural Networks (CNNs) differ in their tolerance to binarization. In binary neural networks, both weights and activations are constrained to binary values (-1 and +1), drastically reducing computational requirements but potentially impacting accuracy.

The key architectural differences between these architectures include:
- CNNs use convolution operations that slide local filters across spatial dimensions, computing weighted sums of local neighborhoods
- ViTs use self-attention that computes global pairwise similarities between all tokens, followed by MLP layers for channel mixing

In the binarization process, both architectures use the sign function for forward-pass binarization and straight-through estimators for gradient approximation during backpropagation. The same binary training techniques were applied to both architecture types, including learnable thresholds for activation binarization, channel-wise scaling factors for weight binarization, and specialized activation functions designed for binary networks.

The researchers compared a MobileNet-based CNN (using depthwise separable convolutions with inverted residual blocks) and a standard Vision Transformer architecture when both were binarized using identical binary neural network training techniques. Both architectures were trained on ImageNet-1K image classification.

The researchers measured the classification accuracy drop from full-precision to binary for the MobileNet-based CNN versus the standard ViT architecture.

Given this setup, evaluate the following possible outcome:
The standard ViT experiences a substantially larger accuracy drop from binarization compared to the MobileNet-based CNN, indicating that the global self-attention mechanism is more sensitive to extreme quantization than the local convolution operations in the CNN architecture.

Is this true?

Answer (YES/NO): YES